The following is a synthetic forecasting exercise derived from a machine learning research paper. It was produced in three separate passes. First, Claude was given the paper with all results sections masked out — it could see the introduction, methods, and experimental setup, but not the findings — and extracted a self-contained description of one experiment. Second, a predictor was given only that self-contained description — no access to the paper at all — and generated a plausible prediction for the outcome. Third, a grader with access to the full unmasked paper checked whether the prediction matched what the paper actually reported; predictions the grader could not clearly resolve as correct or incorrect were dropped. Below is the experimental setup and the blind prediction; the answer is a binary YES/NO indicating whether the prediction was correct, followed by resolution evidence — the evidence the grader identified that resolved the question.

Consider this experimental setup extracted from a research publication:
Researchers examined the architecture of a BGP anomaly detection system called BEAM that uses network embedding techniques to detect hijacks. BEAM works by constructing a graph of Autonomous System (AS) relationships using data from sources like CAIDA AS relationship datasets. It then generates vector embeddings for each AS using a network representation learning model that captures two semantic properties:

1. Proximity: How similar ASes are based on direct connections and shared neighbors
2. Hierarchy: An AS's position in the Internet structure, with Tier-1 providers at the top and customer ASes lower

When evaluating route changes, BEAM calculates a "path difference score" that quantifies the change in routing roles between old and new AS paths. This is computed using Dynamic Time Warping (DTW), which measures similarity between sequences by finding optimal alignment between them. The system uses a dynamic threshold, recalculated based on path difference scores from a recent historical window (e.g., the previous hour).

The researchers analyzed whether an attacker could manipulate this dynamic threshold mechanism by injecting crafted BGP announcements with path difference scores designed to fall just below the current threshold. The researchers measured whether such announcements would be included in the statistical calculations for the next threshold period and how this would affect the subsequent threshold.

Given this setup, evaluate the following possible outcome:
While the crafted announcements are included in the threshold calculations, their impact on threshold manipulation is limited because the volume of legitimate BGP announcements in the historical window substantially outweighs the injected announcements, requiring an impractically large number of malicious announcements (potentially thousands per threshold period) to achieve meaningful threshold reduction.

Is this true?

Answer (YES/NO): NO